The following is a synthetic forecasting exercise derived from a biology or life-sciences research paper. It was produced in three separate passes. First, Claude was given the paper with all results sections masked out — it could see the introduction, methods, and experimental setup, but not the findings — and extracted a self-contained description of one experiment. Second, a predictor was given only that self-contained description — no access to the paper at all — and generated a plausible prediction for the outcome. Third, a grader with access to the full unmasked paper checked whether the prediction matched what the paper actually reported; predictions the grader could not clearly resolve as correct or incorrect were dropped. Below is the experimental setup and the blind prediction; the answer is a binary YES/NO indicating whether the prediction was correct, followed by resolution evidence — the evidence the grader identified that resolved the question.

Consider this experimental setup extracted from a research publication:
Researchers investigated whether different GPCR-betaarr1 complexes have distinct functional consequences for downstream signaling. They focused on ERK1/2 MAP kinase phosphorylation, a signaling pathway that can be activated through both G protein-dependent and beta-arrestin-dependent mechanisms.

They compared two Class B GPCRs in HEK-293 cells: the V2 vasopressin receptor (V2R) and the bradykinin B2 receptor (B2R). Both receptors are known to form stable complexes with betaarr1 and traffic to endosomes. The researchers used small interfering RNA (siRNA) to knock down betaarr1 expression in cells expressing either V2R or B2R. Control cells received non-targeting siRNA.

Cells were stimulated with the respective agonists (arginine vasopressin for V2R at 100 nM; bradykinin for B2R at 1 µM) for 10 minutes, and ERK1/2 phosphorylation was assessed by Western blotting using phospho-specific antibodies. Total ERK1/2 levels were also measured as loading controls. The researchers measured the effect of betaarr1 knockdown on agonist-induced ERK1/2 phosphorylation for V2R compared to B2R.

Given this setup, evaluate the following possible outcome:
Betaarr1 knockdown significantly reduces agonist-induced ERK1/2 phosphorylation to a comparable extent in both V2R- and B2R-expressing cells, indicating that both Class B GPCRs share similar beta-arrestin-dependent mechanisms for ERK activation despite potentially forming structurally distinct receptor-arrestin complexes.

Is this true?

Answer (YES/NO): NO